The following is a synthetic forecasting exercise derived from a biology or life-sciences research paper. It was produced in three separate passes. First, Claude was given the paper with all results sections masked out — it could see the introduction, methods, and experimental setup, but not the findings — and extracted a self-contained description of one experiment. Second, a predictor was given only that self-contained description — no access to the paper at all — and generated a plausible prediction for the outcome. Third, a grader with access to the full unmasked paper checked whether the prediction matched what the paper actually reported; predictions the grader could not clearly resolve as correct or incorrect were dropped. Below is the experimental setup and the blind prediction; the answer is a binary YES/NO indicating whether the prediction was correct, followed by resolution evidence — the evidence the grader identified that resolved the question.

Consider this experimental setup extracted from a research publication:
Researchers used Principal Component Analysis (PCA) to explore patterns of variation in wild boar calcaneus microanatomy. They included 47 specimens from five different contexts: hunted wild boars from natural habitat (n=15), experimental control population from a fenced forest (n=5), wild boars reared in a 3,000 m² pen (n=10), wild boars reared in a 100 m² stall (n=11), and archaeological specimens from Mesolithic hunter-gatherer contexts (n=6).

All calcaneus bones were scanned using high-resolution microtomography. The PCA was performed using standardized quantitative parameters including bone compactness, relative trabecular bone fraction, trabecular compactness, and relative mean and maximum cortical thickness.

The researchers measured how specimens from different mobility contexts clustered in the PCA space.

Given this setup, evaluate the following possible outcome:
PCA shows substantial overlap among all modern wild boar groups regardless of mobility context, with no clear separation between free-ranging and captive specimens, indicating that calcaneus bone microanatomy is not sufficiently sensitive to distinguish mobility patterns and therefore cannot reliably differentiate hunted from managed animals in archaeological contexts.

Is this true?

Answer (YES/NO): NO